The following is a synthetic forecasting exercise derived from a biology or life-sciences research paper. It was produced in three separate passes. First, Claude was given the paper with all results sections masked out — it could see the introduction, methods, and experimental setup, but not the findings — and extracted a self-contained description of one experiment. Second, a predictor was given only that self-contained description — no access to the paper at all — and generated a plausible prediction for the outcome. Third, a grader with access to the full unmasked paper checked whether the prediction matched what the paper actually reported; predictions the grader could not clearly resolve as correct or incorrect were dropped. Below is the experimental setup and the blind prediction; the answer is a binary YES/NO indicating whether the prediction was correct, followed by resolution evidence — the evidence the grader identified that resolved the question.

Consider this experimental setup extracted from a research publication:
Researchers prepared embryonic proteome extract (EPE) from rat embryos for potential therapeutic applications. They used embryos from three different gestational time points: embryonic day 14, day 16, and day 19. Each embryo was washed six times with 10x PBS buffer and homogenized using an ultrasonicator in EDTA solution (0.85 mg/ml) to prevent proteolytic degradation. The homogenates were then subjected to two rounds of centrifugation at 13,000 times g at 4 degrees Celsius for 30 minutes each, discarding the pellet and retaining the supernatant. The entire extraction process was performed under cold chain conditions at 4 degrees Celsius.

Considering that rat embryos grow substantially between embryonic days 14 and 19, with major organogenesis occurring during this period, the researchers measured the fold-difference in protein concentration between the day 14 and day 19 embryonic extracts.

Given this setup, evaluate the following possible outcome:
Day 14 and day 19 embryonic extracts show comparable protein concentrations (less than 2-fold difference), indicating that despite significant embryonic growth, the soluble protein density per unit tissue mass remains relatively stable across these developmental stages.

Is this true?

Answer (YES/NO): NO